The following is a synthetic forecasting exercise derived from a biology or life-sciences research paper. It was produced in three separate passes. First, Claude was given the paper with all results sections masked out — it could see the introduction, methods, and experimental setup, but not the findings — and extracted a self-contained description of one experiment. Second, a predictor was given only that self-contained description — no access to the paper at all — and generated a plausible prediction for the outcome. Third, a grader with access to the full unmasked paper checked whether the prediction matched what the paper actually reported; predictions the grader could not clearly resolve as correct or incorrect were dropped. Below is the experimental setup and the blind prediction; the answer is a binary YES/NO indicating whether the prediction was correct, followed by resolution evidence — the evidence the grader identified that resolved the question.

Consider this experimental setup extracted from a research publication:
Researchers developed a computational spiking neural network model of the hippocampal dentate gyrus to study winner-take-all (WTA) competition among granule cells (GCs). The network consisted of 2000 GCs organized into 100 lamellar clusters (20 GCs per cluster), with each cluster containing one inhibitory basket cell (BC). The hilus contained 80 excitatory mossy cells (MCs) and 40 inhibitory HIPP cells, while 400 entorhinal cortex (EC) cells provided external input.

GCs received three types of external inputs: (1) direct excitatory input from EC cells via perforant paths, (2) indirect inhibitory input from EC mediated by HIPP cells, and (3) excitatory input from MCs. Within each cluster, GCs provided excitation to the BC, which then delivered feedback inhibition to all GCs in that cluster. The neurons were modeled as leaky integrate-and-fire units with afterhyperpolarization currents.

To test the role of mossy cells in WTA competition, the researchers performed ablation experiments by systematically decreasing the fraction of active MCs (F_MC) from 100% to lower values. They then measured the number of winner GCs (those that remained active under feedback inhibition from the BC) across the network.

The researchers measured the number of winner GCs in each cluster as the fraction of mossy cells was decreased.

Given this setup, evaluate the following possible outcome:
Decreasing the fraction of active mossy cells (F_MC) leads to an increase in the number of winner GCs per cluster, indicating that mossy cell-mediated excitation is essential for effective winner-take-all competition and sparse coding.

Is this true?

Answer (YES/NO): YES